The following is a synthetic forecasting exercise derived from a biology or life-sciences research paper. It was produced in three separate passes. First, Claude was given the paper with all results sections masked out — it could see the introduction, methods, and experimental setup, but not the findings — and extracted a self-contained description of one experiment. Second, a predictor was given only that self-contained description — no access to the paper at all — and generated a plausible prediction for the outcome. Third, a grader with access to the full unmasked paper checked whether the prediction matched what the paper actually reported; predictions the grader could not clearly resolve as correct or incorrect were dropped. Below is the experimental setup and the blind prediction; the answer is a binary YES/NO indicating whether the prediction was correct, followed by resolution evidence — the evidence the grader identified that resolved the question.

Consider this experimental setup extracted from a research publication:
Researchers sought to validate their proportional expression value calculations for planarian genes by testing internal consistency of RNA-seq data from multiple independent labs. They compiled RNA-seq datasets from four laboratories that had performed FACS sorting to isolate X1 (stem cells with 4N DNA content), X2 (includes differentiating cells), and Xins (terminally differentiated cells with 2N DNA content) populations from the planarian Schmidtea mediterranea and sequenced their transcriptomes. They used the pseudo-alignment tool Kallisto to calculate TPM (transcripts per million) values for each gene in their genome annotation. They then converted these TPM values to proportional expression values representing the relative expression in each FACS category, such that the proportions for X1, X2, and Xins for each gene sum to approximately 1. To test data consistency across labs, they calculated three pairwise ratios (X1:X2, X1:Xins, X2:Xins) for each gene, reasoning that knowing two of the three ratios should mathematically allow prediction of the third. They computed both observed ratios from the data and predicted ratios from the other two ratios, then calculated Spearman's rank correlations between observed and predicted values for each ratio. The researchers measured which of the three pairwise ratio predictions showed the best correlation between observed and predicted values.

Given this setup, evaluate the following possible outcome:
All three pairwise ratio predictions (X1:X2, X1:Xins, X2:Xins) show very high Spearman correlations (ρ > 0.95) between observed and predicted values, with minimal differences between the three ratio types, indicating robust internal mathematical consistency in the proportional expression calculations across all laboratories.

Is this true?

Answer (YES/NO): NO